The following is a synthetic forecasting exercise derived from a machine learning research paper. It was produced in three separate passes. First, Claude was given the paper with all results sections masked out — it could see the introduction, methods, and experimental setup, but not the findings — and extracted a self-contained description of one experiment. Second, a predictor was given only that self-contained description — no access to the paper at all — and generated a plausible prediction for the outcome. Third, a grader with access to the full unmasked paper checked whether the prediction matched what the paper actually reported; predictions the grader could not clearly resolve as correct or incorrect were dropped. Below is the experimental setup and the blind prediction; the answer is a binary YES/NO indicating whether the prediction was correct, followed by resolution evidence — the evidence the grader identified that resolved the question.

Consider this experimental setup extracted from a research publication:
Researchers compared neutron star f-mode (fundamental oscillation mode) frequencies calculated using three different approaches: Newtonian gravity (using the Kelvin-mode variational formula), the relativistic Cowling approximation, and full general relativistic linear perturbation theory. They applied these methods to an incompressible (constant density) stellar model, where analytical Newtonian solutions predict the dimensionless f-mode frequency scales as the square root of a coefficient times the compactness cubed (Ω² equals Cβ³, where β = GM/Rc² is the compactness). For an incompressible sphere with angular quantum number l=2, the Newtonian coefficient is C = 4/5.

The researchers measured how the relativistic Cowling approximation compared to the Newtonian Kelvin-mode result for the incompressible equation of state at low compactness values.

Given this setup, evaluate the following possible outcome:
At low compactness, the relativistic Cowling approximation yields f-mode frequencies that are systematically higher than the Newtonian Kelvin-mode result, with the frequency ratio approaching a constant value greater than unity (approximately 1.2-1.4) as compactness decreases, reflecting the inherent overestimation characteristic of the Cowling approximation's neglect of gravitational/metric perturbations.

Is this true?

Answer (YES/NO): YES